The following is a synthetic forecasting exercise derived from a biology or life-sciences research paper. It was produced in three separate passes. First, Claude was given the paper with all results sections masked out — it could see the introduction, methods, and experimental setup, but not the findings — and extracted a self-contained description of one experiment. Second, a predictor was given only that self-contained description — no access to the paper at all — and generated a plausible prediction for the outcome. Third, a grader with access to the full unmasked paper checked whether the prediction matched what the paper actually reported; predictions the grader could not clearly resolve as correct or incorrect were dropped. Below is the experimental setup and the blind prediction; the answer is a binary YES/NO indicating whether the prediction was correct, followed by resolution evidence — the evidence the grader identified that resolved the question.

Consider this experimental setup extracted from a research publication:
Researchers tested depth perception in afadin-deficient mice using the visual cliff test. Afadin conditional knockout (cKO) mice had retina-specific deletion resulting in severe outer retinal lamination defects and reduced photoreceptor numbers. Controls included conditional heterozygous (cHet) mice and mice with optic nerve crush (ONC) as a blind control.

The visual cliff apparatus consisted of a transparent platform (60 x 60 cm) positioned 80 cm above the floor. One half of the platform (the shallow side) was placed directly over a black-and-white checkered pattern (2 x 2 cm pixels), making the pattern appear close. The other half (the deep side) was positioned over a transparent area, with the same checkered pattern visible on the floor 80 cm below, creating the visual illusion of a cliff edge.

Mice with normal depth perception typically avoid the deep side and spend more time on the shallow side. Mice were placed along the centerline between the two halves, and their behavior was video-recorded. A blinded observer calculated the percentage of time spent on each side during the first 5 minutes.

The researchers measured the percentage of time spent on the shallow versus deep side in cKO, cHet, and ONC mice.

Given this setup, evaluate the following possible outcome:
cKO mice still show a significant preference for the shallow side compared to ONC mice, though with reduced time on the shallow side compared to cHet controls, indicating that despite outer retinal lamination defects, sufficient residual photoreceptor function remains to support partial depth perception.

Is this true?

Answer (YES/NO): NO